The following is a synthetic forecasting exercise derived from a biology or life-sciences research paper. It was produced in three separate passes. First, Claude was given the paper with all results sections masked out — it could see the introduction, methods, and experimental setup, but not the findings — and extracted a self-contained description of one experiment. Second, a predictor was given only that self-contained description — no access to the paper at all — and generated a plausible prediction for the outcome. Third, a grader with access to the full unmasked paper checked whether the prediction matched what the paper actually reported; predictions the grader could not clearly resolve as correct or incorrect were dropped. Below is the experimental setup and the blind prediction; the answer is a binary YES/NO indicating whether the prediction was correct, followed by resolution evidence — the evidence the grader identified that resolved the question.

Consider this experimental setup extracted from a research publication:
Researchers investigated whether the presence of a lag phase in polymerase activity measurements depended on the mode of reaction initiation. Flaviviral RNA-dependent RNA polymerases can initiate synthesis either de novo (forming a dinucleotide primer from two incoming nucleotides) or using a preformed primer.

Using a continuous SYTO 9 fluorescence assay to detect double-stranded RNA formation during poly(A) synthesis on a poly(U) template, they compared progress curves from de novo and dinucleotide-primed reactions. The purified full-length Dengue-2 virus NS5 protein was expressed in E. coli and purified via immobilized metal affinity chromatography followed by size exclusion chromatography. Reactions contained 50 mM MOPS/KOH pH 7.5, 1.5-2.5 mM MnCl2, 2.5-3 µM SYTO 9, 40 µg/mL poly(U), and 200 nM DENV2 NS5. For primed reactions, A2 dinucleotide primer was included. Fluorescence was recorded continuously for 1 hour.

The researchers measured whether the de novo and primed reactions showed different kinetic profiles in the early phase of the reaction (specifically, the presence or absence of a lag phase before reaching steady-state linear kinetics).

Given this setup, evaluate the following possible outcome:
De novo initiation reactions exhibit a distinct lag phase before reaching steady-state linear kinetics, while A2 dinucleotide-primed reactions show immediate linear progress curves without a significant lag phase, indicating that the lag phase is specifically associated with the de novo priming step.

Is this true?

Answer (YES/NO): YES